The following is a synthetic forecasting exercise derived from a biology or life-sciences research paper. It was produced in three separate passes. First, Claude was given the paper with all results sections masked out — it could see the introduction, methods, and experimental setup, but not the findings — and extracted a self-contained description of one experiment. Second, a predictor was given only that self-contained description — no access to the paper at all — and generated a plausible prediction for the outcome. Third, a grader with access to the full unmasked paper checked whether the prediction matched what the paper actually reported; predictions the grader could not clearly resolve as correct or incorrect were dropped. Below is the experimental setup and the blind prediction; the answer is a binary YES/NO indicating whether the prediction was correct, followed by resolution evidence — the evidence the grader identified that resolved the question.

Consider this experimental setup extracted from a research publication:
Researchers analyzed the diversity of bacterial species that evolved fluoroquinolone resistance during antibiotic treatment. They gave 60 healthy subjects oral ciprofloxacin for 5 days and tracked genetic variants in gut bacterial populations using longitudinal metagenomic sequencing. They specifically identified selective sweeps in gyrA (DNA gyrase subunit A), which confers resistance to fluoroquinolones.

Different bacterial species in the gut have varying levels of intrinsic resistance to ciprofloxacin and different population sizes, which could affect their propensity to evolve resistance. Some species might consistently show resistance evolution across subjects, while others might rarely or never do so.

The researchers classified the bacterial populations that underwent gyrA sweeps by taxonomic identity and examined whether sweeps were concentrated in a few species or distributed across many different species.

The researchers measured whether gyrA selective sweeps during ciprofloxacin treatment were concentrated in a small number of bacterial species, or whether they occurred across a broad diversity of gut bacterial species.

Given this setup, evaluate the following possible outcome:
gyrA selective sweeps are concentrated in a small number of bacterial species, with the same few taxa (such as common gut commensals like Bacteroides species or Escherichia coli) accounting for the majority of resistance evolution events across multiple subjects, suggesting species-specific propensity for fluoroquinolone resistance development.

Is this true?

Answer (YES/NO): NO